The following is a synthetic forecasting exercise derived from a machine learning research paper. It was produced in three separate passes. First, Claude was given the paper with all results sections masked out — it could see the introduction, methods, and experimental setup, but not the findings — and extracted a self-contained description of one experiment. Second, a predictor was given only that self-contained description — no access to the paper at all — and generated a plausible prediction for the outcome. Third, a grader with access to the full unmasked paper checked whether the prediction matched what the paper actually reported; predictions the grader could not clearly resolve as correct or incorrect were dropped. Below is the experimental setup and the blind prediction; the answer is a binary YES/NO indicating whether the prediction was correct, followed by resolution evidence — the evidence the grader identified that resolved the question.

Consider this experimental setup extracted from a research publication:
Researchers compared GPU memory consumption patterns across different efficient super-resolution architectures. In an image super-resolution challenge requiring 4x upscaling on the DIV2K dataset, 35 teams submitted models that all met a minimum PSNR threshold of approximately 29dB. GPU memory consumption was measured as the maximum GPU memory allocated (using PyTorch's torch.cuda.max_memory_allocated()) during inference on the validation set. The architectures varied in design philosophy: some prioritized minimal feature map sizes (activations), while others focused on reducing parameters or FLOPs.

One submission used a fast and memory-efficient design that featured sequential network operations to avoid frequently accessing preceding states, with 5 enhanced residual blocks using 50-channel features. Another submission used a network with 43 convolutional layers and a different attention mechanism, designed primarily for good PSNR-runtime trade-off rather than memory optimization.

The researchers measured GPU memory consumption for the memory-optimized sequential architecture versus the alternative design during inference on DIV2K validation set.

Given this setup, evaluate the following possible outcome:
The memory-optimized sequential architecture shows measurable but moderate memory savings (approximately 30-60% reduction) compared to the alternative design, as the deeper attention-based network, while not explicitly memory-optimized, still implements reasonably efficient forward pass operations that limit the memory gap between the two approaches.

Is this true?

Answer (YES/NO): NO